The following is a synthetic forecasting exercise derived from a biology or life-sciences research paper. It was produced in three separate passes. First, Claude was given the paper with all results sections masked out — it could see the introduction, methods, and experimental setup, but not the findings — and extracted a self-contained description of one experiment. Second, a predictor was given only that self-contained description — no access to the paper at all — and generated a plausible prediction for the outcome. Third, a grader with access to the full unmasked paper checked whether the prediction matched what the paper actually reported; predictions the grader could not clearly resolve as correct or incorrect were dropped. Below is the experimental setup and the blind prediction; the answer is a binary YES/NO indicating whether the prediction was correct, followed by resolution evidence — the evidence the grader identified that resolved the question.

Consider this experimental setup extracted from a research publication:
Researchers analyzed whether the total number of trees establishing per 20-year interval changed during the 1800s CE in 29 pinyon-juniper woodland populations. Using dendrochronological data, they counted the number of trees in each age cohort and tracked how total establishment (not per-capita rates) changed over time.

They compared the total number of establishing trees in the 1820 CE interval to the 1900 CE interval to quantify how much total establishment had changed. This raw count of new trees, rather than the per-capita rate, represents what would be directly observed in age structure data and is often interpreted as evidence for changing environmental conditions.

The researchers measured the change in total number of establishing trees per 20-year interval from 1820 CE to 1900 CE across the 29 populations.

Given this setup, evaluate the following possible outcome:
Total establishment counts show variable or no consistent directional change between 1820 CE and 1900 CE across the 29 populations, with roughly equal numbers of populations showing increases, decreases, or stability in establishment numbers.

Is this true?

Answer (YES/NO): NO